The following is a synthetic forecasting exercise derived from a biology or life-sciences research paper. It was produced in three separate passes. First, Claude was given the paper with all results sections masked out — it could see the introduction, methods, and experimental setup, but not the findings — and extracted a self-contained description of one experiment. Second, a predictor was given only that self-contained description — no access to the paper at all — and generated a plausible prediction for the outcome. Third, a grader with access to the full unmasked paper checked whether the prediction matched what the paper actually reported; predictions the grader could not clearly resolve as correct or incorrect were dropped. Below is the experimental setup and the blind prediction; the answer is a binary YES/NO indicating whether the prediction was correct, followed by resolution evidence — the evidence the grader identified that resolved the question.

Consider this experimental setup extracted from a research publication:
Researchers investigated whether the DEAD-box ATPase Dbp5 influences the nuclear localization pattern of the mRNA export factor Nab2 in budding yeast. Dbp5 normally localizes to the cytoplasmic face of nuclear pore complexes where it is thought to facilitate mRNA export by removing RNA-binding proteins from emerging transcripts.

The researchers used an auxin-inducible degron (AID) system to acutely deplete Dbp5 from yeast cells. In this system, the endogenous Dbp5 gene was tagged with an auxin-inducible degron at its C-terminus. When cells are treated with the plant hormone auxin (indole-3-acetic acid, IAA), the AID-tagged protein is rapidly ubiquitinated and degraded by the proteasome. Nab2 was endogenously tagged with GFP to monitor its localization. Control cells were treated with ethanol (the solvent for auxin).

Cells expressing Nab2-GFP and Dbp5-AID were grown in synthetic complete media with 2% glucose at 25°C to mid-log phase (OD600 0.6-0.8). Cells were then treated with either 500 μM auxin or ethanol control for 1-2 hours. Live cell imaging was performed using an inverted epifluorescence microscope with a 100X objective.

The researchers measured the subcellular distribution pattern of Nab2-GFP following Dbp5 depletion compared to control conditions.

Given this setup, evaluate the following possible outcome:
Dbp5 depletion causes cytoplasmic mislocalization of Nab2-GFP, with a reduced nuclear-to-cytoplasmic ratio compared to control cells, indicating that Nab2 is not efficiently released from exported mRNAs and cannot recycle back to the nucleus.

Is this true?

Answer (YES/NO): NO